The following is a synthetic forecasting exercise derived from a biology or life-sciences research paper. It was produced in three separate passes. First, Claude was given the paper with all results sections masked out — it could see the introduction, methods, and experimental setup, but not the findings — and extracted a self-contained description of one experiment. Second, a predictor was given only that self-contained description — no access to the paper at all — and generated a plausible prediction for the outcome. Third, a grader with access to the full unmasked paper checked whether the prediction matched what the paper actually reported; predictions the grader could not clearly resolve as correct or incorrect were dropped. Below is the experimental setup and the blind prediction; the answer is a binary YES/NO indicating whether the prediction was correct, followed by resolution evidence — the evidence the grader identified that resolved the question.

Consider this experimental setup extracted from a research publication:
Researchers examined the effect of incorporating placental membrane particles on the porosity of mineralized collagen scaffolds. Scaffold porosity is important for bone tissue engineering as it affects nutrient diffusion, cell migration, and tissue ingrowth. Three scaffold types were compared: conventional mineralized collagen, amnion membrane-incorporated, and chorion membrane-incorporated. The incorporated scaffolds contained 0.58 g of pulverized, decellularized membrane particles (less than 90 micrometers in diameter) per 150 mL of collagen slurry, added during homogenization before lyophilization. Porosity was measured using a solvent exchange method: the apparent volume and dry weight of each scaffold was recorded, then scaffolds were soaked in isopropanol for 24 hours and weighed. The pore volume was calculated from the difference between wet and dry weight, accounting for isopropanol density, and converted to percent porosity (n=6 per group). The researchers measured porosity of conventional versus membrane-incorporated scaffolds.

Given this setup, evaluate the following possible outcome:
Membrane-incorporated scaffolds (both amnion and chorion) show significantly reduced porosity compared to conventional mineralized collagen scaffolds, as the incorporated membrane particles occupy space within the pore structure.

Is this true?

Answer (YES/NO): NO